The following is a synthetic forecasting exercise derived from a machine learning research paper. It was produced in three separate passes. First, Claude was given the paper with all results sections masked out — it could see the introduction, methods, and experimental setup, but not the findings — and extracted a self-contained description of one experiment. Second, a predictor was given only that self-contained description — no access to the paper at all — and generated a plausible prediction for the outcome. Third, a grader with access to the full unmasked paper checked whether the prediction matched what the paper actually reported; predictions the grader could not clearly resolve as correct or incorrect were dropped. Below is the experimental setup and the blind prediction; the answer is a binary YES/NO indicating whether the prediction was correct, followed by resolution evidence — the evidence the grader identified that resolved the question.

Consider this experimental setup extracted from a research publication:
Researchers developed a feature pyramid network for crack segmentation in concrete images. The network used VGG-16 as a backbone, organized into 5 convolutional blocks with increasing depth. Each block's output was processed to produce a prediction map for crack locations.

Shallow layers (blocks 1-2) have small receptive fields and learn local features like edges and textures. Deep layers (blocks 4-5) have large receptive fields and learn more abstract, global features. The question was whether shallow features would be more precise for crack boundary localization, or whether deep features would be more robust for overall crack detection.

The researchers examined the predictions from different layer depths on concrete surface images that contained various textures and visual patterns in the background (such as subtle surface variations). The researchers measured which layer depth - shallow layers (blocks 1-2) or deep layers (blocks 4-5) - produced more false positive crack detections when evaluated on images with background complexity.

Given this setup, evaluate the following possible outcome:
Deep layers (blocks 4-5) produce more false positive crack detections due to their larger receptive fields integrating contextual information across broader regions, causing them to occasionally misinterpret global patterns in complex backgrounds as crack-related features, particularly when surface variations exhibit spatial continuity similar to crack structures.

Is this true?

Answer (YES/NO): NO